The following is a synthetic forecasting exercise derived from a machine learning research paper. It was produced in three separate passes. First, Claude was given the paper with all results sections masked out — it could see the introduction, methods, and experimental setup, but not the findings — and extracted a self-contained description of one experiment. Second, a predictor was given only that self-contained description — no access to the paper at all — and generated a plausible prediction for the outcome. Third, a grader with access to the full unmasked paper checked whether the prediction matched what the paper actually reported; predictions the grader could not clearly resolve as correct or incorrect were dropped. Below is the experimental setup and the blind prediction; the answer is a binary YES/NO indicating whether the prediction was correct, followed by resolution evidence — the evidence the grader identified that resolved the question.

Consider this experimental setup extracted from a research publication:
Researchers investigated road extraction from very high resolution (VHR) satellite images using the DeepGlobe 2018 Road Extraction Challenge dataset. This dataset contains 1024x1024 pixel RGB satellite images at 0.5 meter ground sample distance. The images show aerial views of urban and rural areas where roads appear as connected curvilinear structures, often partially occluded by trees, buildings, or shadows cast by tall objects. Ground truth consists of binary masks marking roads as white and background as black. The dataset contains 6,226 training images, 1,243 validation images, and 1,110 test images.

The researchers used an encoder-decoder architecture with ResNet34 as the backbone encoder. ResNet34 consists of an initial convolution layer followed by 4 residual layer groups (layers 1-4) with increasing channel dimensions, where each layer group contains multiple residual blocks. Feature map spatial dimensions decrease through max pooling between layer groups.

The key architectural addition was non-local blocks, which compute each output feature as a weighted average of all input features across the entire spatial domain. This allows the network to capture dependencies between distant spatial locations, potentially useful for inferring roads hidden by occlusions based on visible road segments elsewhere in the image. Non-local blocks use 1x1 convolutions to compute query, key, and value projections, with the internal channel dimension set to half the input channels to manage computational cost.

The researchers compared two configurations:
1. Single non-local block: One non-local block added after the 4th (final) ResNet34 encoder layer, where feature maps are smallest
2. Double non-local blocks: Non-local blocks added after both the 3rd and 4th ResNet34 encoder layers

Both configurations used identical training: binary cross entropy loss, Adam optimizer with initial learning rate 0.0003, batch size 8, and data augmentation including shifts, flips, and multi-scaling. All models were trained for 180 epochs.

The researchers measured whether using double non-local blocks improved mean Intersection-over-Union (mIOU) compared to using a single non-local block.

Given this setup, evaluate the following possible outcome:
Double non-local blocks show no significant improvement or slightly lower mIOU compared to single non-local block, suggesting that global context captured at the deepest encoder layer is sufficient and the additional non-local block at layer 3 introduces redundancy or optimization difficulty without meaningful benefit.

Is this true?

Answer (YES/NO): NO